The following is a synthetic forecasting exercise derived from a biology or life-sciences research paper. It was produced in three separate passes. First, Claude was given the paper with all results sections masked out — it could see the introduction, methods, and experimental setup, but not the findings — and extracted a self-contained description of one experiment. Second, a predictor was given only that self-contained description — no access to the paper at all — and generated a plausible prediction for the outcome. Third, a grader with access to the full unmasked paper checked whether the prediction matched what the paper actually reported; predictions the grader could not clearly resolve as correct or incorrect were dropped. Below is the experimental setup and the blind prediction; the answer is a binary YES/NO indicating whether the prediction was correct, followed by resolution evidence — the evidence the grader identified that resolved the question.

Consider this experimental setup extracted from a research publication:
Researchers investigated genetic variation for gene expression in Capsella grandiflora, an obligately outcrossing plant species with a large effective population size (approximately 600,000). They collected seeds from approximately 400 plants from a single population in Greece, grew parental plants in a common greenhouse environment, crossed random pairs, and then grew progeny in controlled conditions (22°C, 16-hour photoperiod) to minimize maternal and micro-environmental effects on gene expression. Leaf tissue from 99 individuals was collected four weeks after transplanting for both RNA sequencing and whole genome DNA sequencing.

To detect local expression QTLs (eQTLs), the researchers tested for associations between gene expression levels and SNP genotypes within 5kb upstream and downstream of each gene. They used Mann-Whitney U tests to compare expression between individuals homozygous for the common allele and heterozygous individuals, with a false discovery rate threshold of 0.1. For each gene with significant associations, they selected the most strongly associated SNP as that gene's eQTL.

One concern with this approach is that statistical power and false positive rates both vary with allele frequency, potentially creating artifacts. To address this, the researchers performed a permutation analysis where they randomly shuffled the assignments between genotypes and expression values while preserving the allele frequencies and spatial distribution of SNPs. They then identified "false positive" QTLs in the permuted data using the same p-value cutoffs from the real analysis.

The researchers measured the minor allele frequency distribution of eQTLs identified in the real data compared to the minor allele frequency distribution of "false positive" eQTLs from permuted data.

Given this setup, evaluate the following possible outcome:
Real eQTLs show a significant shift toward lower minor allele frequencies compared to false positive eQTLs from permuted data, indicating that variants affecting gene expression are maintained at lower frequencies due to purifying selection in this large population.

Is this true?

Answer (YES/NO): YES